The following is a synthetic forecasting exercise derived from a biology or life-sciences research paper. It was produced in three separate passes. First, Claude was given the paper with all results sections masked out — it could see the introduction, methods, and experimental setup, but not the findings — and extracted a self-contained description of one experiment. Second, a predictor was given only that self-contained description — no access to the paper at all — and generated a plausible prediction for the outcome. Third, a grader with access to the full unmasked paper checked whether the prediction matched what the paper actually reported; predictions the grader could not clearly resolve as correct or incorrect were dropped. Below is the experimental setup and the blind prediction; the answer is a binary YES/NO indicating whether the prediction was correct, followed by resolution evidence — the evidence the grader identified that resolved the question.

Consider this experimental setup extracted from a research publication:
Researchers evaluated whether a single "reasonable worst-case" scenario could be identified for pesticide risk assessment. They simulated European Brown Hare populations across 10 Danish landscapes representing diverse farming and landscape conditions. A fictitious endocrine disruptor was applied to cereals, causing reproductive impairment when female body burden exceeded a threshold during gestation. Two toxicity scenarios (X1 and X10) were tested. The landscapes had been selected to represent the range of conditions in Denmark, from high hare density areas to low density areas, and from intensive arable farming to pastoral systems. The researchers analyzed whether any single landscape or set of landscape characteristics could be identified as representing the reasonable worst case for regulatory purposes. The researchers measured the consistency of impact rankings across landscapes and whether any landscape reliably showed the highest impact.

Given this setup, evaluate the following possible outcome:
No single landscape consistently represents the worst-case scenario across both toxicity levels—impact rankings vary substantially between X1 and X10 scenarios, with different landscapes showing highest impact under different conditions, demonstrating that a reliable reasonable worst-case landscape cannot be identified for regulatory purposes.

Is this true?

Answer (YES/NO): YES